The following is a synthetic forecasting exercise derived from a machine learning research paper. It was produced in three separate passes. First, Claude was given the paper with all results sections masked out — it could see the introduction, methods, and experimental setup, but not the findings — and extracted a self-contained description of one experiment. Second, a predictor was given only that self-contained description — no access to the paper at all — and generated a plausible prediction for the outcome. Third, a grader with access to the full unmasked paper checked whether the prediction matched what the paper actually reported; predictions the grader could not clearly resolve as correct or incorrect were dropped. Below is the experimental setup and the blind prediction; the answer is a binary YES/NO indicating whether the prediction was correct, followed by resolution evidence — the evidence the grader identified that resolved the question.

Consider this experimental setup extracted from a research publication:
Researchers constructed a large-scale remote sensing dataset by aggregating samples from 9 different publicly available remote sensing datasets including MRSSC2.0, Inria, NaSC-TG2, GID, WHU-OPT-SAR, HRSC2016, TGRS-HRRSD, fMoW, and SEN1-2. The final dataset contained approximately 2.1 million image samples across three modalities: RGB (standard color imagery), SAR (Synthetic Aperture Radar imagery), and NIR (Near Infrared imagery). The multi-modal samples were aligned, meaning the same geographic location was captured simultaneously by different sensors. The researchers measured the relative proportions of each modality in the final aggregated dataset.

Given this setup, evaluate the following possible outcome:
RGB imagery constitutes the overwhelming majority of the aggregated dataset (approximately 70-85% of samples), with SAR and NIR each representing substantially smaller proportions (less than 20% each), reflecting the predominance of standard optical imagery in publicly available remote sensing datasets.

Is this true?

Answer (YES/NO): NO